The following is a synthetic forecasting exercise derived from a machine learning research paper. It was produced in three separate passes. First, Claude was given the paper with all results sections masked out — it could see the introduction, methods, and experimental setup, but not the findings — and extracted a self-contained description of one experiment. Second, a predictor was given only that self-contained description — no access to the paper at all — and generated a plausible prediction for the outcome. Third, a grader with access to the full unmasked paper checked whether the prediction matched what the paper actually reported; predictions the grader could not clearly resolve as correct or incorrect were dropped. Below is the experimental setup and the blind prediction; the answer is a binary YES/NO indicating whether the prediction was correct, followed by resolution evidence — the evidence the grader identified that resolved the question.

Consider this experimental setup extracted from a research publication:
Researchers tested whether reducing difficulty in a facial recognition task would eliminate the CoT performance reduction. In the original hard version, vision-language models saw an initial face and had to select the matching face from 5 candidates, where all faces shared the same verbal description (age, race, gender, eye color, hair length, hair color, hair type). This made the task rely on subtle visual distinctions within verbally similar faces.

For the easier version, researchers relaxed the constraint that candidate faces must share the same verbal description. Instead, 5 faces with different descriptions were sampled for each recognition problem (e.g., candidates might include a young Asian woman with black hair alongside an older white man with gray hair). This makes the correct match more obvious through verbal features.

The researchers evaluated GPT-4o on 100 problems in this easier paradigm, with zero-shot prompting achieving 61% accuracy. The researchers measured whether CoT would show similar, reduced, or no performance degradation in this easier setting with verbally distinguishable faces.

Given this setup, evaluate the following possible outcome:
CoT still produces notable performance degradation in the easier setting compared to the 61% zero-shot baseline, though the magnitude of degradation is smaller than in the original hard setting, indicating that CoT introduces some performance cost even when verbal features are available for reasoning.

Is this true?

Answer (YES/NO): NO